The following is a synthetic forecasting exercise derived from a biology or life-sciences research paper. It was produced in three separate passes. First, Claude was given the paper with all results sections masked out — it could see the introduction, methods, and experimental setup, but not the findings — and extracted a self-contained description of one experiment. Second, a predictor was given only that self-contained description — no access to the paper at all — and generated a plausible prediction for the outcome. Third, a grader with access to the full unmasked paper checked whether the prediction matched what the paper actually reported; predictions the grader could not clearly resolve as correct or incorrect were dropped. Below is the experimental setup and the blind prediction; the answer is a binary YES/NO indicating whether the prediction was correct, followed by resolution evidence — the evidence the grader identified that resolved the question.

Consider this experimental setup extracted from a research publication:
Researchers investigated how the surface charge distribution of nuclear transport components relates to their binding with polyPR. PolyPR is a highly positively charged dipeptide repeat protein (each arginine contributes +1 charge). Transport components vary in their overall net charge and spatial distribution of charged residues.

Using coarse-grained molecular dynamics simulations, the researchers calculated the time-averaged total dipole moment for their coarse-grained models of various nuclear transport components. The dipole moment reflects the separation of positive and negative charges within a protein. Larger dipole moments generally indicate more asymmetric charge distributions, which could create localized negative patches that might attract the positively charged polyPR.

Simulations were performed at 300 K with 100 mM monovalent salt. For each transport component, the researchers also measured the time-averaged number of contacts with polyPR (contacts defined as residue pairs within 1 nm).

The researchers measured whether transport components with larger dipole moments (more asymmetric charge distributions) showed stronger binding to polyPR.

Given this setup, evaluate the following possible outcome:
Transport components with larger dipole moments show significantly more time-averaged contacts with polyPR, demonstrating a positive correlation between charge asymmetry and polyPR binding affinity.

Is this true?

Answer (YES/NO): YES